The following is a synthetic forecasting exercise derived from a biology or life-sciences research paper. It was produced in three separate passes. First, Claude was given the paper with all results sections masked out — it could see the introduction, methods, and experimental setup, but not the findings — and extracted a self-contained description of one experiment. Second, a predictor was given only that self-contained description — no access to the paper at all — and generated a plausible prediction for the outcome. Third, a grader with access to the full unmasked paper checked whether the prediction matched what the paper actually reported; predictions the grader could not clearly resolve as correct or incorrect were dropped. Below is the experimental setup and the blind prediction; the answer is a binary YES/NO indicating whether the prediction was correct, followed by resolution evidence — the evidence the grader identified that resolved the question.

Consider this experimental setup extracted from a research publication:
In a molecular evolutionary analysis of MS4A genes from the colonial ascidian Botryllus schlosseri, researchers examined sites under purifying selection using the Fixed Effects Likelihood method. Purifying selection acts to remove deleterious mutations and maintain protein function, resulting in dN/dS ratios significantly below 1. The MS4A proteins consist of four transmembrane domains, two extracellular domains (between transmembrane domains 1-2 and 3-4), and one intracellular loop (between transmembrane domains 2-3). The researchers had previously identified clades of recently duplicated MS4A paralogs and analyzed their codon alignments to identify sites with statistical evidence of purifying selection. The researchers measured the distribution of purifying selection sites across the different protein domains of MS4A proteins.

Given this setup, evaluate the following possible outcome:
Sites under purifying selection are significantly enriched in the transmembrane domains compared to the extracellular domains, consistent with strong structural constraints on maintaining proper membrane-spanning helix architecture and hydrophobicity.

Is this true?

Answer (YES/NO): YES